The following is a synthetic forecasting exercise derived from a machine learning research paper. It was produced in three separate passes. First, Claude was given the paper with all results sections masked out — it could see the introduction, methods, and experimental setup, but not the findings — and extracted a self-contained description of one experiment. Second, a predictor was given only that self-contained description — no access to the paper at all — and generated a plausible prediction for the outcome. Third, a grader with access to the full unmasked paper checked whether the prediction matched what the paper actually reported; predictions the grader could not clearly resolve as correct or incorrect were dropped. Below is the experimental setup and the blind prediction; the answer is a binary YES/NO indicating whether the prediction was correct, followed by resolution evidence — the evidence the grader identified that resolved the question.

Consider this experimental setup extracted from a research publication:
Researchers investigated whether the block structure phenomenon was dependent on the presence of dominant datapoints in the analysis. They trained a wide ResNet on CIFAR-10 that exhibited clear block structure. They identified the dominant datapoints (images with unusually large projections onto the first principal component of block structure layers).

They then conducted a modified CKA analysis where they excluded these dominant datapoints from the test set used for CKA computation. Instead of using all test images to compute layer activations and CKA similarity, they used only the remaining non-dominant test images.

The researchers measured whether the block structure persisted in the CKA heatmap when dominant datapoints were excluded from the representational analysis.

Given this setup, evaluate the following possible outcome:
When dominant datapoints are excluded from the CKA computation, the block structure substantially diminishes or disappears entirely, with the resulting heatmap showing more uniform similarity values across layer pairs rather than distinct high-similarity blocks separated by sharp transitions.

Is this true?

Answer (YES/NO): YES